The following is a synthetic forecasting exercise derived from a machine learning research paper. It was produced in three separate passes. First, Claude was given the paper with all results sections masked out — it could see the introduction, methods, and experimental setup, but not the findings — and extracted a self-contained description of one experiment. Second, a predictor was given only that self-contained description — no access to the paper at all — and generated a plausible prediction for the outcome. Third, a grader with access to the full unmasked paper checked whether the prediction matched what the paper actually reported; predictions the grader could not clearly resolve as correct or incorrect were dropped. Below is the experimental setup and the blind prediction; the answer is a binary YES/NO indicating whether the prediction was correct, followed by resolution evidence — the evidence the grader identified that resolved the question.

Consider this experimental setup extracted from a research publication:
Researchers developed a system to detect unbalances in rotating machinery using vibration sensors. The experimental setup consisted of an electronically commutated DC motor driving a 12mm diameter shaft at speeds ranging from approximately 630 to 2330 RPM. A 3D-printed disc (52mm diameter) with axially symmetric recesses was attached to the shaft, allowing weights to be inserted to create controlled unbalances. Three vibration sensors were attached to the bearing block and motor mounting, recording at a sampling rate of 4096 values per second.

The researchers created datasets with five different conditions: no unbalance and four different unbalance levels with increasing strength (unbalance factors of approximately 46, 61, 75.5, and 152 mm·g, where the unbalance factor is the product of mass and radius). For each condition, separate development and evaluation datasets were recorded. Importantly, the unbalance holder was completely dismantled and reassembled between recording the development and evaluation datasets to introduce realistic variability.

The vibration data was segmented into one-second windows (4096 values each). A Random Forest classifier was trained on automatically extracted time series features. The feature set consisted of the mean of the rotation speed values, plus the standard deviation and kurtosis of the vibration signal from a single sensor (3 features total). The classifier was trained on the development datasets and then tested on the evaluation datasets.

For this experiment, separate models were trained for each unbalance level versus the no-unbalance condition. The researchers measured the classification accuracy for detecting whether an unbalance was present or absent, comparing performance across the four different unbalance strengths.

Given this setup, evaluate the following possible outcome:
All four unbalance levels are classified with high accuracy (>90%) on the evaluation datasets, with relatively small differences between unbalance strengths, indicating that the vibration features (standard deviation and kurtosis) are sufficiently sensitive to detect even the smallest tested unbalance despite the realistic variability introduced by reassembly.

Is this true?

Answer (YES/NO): NO